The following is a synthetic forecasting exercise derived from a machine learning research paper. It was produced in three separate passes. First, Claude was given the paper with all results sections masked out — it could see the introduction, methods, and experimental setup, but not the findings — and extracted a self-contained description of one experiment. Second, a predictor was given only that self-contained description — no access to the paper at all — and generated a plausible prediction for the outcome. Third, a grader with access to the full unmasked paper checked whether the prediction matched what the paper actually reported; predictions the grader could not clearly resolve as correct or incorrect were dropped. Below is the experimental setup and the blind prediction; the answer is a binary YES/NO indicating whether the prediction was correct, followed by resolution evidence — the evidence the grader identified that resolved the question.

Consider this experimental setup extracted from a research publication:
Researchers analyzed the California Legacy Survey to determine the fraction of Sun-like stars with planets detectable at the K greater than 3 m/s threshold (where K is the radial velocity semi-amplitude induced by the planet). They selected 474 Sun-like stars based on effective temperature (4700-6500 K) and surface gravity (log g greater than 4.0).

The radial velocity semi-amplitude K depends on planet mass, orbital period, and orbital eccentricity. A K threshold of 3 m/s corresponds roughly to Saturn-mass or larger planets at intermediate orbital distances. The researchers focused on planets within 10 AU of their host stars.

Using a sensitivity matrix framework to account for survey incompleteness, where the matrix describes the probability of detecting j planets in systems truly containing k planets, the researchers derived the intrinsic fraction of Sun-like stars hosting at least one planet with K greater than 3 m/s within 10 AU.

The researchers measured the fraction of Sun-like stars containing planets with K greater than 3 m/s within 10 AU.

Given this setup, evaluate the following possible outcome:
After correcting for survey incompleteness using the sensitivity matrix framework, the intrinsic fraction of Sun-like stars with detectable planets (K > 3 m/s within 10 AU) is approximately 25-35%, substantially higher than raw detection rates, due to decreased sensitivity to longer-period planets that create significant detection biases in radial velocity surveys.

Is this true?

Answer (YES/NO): NO